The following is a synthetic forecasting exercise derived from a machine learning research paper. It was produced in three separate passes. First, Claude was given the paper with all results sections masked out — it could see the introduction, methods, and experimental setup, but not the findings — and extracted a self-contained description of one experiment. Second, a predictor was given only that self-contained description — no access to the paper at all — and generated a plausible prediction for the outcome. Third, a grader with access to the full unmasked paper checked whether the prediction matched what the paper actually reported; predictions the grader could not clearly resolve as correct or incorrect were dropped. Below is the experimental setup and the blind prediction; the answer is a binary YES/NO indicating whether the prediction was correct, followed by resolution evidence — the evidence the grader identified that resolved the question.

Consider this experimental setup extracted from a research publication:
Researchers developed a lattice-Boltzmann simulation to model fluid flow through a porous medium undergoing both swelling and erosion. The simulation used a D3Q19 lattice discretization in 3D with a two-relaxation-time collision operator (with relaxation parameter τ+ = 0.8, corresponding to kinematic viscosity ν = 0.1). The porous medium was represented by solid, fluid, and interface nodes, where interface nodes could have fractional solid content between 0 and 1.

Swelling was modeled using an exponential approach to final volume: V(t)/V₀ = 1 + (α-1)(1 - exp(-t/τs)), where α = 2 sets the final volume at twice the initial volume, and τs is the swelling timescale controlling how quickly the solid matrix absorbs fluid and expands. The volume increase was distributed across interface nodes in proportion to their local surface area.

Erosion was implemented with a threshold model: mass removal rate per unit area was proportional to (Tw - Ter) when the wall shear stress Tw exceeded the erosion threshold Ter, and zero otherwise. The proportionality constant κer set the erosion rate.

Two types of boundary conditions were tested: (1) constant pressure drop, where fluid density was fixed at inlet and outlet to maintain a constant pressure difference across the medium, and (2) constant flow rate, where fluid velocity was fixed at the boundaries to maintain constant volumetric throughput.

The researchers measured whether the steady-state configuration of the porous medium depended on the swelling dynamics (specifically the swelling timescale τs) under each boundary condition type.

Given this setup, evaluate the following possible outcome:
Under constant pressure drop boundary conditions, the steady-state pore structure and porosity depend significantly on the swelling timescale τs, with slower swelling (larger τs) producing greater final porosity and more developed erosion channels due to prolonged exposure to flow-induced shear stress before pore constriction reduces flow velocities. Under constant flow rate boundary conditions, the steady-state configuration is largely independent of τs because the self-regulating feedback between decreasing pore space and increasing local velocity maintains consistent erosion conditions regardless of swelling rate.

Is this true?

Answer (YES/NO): YES